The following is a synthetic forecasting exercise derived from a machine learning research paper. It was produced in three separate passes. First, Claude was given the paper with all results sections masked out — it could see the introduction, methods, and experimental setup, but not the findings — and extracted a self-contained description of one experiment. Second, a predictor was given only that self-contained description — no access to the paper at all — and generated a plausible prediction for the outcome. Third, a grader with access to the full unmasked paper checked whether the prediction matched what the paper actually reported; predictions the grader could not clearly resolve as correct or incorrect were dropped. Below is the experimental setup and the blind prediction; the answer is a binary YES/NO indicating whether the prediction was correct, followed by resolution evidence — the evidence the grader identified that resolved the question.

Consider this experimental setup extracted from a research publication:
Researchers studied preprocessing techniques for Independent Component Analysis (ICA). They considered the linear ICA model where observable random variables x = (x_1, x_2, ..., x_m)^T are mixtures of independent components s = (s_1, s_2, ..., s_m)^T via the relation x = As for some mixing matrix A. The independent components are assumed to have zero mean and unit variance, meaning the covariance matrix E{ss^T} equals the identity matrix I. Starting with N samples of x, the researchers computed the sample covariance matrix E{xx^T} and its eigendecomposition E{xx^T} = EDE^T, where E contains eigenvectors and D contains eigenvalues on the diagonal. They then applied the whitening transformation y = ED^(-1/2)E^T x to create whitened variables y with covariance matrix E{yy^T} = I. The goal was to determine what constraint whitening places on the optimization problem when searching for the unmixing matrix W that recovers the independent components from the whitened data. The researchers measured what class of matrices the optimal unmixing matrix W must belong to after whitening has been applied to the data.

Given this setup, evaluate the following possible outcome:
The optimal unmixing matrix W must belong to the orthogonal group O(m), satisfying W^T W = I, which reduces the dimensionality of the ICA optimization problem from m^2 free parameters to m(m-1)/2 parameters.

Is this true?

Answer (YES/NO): YES